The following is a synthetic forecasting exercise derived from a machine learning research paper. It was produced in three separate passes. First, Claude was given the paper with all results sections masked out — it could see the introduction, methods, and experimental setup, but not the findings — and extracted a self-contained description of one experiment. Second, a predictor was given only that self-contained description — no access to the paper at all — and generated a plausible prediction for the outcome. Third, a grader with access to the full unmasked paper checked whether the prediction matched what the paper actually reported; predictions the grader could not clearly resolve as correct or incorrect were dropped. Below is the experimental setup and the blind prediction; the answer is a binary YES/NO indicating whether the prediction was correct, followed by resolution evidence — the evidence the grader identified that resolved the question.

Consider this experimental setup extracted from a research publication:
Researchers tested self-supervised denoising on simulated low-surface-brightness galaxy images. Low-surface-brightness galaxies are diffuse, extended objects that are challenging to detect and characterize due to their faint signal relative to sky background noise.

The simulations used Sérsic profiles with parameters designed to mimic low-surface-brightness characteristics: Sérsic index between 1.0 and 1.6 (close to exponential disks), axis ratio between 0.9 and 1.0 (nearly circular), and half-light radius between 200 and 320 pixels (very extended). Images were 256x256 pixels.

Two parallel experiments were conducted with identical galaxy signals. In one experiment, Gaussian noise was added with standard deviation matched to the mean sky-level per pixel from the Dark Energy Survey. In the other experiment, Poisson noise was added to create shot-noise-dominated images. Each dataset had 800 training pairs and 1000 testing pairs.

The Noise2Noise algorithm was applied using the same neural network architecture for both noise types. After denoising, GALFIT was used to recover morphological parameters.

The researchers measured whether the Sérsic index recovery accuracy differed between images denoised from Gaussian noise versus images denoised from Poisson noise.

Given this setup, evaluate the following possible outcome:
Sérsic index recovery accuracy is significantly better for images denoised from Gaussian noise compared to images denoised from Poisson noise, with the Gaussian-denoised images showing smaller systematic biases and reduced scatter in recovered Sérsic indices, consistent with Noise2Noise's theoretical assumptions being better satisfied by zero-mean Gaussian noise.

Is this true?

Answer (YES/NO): YES